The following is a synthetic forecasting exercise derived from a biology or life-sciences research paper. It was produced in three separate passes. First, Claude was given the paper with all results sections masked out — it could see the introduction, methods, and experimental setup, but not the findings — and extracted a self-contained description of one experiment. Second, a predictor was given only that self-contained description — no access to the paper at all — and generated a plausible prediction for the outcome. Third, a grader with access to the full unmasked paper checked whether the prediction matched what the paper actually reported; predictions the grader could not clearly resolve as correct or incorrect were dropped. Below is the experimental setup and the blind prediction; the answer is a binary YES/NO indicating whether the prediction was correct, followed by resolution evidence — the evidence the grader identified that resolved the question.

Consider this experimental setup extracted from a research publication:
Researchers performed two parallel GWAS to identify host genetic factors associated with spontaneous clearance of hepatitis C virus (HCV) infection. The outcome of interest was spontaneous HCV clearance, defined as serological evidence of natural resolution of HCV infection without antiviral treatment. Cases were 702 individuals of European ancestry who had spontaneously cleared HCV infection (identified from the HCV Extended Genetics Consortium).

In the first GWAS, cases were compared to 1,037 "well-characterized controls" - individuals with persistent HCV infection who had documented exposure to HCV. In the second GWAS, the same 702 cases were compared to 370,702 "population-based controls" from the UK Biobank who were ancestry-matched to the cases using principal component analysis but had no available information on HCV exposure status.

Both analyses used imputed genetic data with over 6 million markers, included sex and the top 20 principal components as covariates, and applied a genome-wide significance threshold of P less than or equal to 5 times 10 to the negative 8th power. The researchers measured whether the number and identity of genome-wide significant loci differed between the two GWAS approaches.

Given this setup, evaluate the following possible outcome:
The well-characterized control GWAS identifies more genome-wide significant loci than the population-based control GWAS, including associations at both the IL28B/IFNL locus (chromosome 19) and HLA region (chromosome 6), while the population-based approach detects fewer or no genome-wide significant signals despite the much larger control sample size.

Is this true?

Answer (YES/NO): NO